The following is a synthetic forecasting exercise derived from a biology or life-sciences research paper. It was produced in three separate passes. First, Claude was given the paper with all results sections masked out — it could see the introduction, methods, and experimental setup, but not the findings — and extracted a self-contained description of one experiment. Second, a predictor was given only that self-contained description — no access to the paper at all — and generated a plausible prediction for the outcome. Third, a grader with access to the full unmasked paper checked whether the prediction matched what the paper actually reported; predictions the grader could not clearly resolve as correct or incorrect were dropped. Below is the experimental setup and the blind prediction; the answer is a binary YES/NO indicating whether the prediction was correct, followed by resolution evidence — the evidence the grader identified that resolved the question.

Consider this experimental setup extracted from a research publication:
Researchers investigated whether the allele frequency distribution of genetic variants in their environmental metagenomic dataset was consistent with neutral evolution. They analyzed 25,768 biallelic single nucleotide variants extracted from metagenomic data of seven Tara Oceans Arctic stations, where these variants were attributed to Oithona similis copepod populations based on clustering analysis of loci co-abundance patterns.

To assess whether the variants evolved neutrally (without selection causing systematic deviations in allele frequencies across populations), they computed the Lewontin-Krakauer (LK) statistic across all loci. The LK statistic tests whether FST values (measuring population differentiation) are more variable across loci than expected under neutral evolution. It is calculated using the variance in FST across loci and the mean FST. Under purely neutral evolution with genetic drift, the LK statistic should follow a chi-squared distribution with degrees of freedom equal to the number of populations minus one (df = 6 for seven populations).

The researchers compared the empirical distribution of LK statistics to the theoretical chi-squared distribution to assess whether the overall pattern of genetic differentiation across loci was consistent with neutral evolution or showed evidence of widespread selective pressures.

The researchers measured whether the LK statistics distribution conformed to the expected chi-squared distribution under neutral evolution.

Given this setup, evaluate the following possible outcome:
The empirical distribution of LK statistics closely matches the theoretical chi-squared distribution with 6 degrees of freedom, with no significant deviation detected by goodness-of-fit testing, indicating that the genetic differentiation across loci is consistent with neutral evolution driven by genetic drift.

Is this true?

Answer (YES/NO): YES